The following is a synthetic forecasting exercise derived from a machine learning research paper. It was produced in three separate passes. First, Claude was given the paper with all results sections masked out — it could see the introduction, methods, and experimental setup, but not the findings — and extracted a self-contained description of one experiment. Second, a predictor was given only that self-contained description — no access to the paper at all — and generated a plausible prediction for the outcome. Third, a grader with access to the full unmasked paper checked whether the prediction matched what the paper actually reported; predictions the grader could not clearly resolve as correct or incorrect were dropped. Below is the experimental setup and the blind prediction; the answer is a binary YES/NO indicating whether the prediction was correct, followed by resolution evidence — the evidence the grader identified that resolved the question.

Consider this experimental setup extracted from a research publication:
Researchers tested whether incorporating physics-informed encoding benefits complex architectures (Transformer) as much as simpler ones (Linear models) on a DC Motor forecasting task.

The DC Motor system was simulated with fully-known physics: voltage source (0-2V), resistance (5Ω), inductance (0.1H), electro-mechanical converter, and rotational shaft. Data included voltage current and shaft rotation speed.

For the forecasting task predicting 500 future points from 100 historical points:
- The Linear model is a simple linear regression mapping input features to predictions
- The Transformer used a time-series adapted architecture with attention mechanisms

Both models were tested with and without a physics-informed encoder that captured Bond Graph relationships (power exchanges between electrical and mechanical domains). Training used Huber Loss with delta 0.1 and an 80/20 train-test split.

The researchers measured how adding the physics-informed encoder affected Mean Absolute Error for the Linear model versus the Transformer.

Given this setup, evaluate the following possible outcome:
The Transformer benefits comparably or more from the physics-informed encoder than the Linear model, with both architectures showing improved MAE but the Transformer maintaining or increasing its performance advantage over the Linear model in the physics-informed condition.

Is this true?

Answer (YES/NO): NO